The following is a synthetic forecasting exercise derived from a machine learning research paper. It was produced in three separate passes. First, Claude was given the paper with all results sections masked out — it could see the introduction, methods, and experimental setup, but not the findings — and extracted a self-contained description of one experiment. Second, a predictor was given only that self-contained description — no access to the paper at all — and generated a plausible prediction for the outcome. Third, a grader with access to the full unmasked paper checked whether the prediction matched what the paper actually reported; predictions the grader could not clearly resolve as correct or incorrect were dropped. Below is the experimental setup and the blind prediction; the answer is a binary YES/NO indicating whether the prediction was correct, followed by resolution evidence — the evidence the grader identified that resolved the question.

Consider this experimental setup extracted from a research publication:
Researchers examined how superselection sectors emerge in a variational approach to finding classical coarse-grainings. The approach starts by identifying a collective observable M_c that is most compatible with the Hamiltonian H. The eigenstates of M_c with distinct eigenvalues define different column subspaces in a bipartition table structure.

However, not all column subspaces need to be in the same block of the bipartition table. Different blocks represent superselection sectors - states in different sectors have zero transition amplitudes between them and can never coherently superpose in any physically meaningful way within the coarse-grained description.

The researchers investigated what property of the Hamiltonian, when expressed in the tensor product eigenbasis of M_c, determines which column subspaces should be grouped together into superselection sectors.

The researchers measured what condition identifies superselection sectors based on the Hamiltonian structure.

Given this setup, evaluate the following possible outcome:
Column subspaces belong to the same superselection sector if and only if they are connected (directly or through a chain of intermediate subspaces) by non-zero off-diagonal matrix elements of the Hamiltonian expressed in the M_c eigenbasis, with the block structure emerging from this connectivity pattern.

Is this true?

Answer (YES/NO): YES